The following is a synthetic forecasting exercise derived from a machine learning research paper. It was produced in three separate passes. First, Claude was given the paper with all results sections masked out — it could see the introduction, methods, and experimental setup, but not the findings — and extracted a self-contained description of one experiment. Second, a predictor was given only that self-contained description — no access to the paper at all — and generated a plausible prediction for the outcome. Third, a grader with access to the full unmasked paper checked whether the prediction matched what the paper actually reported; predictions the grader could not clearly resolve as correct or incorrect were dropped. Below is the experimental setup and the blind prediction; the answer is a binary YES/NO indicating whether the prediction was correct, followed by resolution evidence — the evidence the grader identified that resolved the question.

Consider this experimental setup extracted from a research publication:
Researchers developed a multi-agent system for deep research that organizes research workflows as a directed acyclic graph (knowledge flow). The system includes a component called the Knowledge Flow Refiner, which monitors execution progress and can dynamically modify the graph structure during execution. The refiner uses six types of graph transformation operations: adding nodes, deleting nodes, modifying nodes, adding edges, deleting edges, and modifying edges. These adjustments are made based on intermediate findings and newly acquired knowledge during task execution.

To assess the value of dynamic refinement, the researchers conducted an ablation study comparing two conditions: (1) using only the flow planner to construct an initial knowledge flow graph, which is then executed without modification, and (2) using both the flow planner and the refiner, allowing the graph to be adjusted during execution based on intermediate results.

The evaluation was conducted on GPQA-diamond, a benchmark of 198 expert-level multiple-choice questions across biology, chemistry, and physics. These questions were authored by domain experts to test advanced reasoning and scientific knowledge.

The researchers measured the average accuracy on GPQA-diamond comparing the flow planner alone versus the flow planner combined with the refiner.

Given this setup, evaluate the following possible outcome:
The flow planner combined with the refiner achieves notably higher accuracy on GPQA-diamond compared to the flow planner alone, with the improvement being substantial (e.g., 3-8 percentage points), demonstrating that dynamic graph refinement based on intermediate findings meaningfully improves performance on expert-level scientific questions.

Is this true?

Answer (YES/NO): YES